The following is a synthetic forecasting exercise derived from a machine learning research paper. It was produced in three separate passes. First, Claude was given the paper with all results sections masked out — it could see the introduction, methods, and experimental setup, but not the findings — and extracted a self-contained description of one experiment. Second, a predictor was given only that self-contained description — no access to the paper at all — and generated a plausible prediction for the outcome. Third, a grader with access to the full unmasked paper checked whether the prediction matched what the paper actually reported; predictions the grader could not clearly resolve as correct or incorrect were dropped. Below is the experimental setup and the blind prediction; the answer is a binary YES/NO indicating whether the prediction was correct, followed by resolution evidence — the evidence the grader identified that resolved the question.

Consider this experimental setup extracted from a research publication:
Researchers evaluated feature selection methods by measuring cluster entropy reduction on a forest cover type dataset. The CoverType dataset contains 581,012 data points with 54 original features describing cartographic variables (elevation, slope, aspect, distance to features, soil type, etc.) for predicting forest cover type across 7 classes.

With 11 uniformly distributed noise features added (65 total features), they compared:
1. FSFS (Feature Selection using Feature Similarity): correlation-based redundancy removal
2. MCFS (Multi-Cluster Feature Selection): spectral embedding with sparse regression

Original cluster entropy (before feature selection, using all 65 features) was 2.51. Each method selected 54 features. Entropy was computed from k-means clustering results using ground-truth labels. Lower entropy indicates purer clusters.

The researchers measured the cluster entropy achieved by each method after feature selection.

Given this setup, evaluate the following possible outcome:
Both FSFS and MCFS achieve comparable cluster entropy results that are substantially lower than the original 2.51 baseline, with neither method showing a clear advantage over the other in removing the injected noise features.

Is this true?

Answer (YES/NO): NO